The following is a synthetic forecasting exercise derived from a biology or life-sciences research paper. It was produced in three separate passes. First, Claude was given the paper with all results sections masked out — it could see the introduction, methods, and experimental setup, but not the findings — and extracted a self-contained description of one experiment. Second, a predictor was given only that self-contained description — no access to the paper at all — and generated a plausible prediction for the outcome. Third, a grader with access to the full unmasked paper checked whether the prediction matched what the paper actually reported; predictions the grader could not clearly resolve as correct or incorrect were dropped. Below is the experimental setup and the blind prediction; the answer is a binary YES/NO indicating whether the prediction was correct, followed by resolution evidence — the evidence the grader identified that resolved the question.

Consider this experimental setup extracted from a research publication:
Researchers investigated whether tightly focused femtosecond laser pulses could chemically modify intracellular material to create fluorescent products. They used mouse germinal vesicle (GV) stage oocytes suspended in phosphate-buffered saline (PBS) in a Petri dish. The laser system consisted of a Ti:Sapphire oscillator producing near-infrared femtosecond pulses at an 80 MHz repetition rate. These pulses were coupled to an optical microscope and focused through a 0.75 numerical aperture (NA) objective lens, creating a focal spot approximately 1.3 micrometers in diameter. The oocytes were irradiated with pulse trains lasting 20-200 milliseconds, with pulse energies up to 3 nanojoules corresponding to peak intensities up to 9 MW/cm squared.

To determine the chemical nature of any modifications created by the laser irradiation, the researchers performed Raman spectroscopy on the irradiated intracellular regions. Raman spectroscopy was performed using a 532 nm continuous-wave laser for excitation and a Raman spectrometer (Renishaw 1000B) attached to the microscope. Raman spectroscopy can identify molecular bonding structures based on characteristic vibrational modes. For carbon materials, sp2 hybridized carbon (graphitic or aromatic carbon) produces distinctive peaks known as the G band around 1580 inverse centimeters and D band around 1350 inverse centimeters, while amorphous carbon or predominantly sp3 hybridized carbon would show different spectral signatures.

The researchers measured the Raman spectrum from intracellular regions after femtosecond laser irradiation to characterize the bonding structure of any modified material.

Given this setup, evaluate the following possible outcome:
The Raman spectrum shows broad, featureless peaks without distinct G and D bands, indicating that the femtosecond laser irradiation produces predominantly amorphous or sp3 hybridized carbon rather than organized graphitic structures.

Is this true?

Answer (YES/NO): NO